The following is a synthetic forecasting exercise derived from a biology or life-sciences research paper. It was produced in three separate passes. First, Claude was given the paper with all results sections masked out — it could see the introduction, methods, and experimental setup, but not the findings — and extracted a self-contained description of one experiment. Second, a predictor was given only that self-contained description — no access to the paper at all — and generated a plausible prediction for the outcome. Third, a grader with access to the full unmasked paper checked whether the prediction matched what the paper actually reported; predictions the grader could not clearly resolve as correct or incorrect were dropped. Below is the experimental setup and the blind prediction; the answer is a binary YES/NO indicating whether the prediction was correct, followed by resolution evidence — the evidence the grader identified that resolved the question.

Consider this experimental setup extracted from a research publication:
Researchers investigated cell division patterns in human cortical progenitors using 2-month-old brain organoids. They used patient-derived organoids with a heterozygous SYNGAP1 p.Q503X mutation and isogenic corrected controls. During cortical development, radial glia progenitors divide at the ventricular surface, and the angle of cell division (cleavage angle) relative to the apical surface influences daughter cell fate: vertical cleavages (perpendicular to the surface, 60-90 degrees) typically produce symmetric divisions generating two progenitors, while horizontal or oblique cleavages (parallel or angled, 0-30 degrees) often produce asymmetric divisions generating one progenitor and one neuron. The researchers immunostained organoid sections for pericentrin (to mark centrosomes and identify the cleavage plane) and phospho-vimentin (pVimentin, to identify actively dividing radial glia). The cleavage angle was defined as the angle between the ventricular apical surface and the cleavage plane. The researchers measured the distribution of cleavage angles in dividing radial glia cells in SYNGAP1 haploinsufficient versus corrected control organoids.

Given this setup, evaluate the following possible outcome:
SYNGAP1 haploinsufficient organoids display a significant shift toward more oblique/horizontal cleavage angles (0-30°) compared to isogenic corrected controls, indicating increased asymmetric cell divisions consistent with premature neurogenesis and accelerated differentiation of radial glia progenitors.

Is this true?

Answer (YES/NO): YES